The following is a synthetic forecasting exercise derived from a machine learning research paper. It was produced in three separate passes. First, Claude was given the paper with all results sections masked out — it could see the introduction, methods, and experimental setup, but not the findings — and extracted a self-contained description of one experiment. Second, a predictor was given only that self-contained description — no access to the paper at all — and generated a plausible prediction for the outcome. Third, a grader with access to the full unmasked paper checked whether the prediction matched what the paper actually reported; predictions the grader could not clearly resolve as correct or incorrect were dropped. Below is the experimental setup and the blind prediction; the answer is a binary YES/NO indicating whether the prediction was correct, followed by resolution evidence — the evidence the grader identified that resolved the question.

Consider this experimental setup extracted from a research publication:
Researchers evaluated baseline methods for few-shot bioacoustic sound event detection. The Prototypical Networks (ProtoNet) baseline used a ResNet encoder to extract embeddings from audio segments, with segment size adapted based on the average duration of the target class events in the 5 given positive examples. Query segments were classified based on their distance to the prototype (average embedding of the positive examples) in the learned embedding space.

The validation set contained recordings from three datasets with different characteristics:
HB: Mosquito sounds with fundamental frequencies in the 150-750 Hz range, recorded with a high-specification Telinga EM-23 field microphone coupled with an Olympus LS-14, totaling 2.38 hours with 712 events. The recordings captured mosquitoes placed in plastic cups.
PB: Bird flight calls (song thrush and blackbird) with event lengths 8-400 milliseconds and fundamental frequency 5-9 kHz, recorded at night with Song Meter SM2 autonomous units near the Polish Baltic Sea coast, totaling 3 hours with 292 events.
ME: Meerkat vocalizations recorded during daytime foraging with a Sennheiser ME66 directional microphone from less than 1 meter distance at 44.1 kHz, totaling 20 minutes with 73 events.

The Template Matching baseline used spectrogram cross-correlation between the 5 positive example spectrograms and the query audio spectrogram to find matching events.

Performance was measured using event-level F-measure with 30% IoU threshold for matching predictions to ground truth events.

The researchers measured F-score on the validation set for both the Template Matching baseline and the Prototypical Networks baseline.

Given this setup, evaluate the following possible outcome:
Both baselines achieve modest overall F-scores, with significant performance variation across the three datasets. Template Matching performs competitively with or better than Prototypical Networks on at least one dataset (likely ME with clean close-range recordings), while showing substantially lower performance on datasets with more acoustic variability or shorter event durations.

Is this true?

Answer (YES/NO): NO